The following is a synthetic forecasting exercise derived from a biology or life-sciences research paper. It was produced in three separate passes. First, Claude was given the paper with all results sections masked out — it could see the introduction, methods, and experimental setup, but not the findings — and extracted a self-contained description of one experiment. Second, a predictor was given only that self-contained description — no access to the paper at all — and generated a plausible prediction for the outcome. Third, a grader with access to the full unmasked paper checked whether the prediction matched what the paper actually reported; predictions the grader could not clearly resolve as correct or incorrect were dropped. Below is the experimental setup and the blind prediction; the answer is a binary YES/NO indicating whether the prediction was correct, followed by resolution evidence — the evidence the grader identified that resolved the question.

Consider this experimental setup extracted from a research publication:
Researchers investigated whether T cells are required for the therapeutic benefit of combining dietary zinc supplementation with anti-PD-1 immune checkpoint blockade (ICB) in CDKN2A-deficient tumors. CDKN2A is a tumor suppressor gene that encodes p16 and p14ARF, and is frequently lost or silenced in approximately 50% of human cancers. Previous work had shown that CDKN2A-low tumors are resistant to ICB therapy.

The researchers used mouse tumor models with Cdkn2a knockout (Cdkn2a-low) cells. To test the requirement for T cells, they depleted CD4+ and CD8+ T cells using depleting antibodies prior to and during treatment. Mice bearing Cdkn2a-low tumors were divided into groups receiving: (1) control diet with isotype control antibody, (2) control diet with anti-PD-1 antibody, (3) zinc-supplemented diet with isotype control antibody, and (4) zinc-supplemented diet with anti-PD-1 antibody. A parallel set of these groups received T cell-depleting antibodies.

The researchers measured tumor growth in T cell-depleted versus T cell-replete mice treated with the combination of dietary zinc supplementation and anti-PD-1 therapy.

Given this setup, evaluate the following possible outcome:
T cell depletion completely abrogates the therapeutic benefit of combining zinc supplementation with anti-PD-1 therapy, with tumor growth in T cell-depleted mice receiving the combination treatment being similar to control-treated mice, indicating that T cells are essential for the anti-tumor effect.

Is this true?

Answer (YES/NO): NO